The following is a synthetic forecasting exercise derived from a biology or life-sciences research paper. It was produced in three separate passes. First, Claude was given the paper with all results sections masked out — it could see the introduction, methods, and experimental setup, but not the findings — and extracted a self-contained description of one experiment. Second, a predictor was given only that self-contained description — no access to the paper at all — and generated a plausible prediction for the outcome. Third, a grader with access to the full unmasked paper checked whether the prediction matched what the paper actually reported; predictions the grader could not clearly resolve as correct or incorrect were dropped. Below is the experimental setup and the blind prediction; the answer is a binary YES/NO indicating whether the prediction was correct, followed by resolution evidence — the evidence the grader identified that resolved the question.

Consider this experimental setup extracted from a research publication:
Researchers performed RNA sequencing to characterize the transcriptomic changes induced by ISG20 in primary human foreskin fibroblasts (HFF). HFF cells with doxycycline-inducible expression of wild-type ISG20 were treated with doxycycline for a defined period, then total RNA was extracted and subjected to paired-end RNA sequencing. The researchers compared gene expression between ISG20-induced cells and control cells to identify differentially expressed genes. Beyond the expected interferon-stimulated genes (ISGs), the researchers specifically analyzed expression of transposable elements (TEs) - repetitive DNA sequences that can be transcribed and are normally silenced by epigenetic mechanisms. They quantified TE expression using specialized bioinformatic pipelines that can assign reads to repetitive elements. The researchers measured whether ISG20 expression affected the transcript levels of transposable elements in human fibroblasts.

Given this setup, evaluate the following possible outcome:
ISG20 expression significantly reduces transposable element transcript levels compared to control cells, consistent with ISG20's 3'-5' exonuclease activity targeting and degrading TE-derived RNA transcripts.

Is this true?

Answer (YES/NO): NO